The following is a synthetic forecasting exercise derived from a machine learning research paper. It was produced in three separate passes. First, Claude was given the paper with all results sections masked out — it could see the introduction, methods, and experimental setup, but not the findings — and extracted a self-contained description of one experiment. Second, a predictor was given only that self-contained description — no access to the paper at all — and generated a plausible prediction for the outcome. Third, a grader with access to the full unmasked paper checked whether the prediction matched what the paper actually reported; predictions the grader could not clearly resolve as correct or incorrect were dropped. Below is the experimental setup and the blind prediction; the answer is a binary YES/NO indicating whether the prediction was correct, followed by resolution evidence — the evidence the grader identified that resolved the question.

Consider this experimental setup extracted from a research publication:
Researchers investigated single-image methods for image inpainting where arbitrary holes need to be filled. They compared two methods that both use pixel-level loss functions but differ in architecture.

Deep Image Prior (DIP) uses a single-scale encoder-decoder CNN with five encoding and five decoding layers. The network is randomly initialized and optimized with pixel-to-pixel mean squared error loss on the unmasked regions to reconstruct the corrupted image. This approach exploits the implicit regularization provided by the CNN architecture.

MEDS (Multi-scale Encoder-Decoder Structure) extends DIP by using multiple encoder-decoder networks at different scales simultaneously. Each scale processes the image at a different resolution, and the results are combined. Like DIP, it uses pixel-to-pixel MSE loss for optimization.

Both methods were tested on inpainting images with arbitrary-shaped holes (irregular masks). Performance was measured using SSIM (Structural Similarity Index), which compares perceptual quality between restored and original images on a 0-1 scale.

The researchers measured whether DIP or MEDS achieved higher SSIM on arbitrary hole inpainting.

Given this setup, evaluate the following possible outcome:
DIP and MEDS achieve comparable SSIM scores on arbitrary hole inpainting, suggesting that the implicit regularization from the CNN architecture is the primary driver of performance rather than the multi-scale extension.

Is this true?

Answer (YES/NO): NO